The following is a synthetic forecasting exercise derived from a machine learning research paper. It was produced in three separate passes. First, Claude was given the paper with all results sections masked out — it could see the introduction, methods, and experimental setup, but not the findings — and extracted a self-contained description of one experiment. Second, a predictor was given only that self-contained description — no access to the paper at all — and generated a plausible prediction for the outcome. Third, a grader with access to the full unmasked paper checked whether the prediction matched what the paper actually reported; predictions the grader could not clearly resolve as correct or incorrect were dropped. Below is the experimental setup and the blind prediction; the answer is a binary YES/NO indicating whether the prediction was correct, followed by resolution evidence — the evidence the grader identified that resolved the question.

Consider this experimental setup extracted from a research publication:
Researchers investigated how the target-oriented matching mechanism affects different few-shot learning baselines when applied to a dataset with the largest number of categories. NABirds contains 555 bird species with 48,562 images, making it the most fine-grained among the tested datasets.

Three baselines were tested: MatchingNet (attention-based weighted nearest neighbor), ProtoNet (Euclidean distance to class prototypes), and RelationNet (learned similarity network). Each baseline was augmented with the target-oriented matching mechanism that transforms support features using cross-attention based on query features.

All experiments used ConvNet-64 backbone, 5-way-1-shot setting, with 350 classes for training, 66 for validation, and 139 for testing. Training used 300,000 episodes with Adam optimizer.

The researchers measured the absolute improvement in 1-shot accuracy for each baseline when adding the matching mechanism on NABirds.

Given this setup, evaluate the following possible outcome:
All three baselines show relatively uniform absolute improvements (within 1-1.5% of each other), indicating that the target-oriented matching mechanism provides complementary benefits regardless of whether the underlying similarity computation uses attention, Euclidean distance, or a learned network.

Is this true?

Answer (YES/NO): NO